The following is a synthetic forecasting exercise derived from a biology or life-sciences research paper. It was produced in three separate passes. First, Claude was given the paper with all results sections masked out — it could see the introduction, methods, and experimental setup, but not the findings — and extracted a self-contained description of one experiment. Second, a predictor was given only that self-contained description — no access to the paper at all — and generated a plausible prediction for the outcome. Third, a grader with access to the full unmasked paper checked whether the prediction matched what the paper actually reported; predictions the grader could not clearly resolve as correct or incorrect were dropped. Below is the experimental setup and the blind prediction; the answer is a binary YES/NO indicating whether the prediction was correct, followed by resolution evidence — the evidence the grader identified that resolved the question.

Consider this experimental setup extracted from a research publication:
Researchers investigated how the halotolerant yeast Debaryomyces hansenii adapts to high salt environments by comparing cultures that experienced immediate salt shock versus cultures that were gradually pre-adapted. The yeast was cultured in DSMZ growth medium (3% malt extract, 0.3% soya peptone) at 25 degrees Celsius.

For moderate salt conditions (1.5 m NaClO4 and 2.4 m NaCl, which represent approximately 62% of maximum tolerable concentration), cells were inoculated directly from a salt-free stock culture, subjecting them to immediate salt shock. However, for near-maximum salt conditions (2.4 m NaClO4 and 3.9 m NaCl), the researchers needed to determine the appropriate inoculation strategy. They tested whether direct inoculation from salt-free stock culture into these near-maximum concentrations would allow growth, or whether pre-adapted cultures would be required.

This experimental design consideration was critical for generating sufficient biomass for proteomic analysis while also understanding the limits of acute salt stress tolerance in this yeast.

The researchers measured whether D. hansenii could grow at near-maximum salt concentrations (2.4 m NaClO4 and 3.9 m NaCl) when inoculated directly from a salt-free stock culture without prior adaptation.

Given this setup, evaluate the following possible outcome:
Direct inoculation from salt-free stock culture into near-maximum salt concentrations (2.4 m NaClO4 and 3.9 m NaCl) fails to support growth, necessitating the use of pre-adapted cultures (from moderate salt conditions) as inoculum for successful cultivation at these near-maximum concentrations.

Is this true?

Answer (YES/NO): NO